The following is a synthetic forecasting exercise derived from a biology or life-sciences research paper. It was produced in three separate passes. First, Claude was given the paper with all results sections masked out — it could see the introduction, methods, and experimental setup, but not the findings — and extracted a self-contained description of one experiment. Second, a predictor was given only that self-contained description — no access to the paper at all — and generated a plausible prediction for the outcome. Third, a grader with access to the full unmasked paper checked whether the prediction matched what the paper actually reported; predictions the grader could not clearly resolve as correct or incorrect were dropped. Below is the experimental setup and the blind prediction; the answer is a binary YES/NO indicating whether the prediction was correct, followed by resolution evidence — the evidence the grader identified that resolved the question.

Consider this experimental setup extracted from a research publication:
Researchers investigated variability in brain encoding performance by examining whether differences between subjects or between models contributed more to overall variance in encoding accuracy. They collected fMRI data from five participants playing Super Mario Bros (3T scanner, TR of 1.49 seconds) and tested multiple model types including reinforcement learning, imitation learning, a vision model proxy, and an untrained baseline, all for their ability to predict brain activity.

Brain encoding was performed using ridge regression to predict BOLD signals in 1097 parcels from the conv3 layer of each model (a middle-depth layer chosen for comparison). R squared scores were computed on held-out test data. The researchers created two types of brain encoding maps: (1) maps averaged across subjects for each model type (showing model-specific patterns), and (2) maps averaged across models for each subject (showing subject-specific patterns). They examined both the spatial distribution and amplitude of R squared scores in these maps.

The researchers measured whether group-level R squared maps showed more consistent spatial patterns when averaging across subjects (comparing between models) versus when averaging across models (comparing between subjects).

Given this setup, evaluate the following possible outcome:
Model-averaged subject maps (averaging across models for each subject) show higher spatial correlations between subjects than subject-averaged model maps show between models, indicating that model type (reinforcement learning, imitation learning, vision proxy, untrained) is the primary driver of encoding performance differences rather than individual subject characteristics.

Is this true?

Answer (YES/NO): NO